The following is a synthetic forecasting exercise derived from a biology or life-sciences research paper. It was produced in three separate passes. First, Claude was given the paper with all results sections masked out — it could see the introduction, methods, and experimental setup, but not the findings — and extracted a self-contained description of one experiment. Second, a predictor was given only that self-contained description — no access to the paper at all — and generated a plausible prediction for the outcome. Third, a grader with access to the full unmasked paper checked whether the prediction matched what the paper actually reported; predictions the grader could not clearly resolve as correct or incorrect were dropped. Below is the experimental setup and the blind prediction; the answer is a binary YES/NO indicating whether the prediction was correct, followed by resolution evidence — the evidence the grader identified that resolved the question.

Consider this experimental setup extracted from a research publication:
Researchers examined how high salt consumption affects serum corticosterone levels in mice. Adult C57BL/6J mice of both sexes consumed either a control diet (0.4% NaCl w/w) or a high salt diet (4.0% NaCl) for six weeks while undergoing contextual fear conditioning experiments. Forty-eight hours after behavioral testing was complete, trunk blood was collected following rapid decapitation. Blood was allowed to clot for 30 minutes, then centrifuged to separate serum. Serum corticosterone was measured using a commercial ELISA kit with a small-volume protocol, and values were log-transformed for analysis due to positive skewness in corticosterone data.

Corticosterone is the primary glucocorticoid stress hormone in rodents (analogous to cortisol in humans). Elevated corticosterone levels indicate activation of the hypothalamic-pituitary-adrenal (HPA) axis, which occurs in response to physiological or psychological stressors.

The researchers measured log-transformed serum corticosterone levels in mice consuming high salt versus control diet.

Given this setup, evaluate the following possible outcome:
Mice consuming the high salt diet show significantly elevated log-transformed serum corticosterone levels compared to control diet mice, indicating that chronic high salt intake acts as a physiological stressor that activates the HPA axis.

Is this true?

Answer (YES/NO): NO